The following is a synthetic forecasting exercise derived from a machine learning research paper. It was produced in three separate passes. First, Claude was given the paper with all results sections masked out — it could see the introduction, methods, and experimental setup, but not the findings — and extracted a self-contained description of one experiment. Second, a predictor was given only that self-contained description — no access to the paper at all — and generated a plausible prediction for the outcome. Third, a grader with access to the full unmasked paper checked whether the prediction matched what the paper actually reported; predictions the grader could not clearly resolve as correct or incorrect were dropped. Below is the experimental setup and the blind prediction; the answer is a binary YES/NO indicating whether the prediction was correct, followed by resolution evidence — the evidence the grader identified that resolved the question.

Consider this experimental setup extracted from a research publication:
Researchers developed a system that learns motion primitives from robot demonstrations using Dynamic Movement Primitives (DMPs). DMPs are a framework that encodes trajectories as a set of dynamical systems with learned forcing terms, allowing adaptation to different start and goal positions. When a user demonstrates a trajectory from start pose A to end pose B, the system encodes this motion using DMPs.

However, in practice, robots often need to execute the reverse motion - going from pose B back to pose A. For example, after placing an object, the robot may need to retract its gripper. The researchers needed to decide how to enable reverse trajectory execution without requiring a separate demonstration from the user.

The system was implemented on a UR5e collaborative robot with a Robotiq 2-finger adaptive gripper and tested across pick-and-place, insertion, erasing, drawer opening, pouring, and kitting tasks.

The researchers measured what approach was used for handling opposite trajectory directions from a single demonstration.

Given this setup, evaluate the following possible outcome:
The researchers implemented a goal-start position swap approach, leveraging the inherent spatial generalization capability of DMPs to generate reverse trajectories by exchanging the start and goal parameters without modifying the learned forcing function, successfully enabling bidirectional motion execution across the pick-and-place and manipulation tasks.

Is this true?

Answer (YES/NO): NO